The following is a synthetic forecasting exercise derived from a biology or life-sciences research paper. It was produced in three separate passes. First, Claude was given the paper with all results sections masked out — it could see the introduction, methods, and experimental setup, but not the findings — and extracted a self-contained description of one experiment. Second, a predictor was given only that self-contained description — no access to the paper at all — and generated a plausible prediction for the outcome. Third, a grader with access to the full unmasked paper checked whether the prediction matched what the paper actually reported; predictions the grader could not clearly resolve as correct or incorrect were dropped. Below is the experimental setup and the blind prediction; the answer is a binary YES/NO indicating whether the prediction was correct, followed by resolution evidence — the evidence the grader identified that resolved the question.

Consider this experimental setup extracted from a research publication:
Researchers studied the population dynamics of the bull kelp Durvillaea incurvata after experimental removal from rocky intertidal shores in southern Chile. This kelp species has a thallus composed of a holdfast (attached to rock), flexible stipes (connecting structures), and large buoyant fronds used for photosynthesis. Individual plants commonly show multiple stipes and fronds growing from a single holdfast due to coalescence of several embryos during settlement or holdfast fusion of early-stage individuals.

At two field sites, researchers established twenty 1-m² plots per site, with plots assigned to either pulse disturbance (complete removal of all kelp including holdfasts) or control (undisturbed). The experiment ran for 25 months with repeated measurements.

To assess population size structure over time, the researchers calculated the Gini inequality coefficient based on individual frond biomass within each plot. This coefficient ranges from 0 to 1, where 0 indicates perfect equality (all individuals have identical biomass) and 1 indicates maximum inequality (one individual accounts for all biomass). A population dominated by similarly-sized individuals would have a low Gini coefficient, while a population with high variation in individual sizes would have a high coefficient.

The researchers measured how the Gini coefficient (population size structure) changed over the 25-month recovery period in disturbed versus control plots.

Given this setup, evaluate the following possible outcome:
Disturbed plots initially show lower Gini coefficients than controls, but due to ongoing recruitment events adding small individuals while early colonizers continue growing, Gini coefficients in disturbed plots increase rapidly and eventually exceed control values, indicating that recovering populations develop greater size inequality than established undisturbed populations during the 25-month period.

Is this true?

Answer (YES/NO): NO